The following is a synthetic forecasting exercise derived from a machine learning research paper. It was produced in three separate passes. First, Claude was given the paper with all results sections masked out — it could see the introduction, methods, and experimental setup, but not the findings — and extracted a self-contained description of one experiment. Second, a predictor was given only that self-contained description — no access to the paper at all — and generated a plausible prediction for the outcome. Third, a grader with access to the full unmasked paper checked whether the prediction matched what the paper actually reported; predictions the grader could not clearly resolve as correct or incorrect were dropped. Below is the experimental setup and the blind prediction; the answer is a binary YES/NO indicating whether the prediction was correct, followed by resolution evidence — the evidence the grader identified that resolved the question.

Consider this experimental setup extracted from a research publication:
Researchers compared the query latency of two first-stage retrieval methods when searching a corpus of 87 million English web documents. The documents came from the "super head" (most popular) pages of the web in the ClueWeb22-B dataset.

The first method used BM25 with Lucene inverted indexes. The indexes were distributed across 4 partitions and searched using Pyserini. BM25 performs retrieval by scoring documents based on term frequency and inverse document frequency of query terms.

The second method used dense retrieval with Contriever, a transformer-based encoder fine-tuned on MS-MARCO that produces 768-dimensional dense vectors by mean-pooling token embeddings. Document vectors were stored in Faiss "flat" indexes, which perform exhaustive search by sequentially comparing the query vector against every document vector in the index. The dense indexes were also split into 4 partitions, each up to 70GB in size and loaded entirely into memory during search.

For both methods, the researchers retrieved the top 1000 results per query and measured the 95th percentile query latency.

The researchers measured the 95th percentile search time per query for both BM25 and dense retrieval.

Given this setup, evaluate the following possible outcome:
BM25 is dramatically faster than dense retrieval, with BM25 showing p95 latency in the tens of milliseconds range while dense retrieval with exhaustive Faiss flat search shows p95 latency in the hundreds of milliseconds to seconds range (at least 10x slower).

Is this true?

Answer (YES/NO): NO